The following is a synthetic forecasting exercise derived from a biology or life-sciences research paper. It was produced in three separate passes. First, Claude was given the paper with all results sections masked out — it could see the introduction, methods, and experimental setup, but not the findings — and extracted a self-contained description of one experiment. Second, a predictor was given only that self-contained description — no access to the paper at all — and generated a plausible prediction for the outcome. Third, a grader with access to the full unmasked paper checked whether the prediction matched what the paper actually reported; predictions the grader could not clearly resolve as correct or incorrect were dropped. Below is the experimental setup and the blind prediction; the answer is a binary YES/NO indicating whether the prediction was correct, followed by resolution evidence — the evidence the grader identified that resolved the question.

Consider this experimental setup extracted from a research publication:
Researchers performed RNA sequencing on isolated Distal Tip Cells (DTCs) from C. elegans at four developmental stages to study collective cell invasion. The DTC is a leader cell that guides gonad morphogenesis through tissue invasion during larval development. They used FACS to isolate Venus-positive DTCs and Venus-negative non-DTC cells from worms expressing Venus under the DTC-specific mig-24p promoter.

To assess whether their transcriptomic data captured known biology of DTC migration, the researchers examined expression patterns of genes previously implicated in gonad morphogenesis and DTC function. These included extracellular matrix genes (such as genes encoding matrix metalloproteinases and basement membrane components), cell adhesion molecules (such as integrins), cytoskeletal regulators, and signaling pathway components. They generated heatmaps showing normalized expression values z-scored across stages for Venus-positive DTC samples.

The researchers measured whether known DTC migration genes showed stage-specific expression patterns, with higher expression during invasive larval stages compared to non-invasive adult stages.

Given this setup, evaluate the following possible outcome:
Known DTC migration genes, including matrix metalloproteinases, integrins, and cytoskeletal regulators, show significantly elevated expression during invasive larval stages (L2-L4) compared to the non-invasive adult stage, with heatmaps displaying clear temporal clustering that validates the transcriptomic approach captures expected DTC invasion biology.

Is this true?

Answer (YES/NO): YES